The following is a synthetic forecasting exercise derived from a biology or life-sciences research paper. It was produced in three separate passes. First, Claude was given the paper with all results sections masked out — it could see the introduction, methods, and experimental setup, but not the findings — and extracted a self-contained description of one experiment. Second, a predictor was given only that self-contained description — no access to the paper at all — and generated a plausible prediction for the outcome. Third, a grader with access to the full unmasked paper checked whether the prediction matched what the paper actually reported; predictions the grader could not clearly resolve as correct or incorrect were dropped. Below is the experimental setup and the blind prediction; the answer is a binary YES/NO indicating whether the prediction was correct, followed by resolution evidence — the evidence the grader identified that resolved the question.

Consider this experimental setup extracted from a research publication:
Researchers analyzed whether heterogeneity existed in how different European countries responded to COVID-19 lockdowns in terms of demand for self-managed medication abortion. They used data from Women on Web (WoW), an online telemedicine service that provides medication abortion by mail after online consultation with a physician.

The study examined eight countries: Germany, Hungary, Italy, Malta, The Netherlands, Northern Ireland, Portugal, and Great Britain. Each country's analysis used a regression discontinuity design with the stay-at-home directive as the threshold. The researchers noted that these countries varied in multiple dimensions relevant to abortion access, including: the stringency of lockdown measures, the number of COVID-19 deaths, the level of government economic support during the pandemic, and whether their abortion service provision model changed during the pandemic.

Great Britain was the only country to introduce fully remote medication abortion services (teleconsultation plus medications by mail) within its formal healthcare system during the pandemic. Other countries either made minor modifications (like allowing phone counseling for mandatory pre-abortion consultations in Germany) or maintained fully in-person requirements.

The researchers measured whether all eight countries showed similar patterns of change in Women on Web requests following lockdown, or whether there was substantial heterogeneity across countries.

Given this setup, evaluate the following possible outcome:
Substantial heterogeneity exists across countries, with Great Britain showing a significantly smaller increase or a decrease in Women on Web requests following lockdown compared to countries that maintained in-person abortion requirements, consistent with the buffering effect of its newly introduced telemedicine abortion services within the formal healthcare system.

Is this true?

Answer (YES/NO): YES